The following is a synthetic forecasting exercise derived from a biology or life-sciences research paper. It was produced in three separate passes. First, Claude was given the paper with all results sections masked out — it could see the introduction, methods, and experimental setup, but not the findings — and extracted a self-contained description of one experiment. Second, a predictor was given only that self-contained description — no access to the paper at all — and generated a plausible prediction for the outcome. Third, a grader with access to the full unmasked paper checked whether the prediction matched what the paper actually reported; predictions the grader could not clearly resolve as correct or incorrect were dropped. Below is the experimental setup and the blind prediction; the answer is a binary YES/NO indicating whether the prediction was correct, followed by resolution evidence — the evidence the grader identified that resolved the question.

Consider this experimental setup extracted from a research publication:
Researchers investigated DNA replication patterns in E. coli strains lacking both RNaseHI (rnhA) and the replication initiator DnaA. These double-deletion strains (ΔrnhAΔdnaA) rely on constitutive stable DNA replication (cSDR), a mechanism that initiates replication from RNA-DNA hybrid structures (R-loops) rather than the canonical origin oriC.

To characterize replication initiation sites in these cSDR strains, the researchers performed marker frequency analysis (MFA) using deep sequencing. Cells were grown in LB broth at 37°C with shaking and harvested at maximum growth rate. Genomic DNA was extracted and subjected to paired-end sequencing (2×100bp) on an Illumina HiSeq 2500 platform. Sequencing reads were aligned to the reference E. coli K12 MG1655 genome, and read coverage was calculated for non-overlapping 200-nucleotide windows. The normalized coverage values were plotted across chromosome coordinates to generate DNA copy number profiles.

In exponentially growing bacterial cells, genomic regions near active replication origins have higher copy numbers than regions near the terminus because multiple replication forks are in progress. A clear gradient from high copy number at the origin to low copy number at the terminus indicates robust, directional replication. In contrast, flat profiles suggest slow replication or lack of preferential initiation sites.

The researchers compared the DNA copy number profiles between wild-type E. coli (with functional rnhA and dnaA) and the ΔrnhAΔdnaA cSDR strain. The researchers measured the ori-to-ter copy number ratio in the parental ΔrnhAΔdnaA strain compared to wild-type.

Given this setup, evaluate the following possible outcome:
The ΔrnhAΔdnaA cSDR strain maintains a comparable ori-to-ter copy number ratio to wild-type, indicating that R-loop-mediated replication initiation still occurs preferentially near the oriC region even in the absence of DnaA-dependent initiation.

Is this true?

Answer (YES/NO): NO